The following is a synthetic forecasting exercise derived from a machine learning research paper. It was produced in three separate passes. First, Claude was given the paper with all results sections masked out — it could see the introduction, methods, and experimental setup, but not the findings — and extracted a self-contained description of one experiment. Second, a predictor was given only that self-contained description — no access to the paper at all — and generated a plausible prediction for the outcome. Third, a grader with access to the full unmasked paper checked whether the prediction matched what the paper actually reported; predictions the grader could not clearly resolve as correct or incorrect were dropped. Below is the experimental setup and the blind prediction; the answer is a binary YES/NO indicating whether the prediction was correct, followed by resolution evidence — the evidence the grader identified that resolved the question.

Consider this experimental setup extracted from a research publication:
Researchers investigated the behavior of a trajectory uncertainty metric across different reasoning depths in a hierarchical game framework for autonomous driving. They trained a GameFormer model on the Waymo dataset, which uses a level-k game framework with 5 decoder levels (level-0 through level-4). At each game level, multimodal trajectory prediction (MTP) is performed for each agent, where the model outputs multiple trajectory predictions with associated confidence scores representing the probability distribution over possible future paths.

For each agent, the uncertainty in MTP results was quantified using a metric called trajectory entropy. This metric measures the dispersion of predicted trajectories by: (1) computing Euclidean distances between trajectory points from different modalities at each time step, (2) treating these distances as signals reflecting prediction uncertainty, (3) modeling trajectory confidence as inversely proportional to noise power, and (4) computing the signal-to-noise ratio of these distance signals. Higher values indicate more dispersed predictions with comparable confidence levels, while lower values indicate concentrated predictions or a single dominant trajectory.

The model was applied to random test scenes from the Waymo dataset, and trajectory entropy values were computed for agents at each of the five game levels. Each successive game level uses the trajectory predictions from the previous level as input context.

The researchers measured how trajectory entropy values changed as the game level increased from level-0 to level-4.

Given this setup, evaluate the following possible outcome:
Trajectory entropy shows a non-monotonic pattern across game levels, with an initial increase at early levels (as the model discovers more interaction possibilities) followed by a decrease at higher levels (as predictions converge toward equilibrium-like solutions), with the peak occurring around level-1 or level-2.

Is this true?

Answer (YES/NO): NO